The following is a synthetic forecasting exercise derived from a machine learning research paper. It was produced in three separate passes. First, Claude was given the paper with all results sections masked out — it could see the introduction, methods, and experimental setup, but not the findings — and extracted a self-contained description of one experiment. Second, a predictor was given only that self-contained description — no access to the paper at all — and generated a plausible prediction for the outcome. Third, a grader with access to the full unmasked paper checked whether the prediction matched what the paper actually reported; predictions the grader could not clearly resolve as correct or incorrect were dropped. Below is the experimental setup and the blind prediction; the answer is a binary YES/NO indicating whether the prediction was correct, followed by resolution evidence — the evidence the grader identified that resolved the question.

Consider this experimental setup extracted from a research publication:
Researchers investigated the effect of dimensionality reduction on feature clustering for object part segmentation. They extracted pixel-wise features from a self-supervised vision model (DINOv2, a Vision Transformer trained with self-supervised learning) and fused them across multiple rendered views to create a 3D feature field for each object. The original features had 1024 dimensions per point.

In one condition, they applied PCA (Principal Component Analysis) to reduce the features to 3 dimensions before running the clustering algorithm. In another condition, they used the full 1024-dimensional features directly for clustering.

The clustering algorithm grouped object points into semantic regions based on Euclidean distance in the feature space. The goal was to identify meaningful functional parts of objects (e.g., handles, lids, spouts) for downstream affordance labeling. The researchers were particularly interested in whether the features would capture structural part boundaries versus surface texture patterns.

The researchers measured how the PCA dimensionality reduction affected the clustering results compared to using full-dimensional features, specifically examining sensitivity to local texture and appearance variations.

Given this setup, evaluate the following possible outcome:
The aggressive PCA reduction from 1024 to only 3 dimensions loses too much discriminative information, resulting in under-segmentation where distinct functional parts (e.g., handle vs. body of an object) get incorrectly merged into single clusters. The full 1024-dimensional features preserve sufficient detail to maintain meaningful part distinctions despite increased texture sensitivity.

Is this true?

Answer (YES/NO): NO